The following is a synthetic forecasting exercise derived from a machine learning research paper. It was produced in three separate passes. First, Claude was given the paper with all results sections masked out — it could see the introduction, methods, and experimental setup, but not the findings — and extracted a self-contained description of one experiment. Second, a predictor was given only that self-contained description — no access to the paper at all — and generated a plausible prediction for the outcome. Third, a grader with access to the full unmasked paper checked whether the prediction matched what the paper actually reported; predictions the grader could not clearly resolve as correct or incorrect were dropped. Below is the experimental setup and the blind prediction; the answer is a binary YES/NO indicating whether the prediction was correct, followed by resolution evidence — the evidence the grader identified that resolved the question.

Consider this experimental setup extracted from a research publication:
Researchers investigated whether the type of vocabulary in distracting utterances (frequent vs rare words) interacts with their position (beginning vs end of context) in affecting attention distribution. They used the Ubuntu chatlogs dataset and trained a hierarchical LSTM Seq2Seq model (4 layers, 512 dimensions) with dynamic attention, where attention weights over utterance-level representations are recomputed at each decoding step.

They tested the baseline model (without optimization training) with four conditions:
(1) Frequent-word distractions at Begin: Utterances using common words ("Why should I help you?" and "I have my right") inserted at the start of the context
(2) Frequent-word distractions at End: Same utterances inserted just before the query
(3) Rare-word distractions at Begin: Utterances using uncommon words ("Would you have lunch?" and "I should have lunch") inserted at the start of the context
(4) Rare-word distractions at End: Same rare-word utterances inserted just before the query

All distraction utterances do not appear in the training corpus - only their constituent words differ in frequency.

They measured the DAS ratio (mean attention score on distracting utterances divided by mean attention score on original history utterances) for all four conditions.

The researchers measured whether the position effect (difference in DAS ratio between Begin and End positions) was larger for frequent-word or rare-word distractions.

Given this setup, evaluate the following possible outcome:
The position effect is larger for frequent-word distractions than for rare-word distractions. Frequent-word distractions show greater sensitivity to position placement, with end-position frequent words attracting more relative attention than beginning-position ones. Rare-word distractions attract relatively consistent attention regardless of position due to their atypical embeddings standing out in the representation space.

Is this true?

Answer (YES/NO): NO